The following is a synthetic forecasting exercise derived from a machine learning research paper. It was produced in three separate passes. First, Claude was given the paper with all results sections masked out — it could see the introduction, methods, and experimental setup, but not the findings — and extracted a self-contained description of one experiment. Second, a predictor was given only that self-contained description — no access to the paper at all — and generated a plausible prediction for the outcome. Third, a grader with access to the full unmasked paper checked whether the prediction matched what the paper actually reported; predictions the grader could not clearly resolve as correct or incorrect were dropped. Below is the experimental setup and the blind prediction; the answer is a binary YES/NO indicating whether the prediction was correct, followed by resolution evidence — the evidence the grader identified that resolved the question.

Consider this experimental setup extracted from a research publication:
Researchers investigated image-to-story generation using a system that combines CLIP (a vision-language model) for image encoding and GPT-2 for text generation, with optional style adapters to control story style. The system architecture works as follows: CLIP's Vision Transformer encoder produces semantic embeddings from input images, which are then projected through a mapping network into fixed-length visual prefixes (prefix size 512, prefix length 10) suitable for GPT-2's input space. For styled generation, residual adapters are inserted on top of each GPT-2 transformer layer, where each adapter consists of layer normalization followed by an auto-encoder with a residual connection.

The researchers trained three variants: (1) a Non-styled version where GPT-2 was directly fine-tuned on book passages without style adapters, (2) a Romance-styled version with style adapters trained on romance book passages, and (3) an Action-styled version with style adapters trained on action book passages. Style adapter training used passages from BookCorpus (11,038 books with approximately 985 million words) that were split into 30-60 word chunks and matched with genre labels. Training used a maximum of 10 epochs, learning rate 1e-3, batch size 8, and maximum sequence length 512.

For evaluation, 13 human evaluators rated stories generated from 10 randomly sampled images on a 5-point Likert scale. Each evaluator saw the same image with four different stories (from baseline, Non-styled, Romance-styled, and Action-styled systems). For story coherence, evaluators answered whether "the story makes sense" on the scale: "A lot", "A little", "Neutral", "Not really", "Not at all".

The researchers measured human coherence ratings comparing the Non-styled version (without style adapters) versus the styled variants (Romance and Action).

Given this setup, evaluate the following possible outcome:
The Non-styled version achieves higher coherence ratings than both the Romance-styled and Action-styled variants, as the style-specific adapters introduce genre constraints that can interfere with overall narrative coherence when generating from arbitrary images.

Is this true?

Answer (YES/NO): YES